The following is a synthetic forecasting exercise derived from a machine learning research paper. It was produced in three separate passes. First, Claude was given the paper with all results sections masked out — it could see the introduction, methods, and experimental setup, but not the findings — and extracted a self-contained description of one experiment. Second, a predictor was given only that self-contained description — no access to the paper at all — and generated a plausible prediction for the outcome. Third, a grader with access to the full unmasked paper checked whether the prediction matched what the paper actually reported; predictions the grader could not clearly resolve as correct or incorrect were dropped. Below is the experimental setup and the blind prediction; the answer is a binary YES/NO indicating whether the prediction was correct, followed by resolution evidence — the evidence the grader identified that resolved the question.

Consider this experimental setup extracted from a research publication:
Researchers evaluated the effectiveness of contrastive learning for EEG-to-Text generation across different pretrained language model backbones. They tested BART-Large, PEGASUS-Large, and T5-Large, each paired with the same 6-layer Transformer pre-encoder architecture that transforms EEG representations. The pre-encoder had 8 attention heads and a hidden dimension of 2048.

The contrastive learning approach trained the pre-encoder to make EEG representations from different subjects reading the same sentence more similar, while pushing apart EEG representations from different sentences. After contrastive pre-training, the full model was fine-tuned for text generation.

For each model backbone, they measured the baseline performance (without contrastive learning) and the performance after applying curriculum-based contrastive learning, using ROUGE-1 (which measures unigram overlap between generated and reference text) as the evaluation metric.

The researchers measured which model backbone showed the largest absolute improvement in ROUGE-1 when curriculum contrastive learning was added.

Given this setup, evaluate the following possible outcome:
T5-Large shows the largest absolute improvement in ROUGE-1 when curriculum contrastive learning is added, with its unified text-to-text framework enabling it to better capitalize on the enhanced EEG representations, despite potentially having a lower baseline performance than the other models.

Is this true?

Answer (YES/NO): NO